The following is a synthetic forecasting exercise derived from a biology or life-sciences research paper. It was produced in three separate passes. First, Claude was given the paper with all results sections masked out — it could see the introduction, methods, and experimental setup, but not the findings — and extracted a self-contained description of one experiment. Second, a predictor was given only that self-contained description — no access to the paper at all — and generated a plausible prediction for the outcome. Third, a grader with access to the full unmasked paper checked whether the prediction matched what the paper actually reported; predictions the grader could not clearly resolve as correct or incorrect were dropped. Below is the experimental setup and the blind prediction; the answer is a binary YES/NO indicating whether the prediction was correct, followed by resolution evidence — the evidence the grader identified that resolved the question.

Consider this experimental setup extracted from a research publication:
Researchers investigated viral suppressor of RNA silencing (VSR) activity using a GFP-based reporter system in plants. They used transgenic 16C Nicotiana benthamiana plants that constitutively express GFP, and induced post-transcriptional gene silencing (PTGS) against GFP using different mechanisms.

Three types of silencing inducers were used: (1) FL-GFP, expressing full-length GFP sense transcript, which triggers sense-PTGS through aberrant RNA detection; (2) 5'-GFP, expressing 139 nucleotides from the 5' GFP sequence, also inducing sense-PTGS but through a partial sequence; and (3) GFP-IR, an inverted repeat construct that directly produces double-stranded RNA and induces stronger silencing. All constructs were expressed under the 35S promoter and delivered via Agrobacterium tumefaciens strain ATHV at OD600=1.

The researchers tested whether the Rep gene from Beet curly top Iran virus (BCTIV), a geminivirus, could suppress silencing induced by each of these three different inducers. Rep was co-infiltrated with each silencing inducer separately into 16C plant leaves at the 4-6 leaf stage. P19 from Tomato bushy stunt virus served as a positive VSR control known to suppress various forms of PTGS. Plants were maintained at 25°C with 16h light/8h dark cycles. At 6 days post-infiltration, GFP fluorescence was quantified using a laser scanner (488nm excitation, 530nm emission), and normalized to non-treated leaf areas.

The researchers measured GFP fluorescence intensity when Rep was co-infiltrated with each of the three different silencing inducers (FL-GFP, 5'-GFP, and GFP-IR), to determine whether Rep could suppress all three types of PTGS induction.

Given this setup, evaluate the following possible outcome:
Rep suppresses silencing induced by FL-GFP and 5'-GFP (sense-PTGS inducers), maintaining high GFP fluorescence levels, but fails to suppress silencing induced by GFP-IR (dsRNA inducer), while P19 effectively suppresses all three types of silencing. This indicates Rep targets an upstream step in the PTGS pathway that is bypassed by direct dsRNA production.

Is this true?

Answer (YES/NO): NO